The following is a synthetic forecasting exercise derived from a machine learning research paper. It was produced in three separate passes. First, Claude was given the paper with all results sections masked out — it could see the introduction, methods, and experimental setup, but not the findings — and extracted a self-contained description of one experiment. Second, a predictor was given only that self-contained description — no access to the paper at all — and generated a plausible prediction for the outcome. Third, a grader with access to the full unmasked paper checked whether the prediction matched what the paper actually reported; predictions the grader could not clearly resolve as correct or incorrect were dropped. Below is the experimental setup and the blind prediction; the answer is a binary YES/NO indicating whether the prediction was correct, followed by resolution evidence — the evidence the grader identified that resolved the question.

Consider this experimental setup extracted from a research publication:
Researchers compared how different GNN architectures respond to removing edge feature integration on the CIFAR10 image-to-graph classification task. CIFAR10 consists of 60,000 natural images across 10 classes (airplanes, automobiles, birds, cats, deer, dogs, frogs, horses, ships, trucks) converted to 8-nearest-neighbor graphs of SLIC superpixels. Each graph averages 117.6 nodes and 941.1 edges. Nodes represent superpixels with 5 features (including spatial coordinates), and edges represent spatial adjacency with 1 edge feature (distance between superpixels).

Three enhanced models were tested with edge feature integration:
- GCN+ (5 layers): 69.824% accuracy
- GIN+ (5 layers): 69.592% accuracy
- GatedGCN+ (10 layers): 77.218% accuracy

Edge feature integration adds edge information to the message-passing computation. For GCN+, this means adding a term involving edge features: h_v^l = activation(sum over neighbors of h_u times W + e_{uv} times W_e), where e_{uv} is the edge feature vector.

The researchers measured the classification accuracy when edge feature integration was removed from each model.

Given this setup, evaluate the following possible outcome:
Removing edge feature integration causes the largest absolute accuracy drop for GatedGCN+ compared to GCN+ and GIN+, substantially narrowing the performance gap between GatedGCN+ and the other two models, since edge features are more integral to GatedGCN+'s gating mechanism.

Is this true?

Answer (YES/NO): YES